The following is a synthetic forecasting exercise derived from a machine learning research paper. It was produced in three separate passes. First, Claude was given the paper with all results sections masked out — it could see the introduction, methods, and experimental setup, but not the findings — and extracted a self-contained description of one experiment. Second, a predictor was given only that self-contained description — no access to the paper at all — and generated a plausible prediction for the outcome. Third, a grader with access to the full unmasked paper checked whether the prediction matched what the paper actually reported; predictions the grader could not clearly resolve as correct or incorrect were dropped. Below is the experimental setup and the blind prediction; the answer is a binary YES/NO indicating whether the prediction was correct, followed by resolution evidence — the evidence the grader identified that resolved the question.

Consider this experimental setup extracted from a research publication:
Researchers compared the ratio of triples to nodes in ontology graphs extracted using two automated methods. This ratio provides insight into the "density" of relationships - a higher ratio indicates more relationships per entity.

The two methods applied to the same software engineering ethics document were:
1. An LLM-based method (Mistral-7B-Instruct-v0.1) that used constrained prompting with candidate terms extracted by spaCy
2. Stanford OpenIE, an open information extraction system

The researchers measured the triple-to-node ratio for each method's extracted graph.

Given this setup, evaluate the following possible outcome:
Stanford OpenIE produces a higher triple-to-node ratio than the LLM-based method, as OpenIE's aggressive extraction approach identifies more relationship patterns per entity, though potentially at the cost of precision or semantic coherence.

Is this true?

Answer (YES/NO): YES